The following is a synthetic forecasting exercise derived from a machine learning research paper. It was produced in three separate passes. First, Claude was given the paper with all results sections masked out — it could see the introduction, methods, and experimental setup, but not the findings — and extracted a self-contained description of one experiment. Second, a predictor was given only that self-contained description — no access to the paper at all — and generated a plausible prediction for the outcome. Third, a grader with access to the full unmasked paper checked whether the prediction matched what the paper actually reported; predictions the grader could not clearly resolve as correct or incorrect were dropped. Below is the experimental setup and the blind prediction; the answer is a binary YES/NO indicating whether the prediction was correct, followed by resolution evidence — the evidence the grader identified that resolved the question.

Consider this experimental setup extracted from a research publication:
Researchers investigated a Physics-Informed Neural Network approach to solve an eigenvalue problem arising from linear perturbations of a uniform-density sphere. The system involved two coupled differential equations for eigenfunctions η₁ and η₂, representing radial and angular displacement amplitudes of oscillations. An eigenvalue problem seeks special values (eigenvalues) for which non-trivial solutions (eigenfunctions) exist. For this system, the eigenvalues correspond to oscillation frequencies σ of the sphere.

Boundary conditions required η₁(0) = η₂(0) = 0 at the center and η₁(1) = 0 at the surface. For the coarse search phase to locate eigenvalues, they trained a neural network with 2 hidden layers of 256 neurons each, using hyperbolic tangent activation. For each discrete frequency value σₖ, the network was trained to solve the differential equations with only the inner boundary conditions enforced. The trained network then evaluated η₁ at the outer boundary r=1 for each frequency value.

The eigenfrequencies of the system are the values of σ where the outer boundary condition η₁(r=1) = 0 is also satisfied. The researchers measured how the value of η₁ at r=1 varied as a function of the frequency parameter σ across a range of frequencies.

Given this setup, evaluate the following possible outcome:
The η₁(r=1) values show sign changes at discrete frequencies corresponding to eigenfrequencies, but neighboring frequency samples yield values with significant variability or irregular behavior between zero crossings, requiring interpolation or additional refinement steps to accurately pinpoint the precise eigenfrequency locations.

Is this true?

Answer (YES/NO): NO